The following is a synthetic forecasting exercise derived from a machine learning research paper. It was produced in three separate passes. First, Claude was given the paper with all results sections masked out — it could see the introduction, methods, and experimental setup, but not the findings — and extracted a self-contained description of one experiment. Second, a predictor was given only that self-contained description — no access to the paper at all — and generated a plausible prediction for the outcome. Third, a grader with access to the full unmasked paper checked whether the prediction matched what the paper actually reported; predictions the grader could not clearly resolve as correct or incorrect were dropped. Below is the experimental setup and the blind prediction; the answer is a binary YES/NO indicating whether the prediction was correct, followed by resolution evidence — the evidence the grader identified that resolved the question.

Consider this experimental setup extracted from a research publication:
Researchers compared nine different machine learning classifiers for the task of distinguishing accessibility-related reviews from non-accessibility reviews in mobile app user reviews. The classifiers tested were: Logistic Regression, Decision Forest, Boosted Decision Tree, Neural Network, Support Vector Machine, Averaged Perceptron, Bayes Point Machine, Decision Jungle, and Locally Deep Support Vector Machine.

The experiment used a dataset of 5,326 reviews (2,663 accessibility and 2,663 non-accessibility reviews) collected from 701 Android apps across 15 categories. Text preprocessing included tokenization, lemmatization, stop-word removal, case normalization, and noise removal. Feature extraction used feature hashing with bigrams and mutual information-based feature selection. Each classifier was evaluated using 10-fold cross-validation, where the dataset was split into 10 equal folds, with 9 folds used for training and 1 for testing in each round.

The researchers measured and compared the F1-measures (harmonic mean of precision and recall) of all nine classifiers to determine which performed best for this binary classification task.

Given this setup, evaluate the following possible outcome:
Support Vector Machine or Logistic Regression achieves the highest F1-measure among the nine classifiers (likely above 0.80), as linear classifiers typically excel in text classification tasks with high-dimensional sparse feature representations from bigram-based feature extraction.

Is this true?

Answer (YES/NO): NO